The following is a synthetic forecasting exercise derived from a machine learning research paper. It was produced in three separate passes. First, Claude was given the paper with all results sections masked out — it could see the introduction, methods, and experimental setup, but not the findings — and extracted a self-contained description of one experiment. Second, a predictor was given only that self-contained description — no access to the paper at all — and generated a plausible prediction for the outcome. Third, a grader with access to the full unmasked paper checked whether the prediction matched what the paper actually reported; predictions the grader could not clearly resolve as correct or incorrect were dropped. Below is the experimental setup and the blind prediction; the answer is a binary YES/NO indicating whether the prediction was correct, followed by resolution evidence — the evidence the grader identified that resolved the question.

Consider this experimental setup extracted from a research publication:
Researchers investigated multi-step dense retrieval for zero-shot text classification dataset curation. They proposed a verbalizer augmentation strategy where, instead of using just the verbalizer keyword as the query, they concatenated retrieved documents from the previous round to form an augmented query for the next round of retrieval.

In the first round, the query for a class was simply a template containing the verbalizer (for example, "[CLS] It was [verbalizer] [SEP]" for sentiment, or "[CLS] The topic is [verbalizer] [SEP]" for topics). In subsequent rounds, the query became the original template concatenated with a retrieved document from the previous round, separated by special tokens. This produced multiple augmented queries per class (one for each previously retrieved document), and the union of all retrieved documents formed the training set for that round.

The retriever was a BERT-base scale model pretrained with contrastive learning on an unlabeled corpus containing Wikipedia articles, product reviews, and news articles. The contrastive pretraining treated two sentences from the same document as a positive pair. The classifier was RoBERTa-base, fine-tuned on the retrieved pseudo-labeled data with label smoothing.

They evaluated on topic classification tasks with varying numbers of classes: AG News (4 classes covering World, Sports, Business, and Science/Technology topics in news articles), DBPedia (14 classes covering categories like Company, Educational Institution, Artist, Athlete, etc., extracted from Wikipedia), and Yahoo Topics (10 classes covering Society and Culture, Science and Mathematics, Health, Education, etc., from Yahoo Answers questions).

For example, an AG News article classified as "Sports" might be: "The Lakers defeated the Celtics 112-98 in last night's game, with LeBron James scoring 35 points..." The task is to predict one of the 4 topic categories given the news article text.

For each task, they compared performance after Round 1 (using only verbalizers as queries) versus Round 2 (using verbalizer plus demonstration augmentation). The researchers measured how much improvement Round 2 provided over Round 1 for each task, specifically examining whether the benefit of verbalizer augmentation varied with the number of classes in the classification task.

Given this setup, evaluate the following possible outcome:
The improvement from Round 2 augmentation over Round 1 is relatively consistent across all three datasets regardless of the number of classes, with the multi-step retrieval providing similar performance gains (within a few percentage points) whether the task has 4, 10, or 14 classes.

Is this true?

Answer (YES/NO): NO